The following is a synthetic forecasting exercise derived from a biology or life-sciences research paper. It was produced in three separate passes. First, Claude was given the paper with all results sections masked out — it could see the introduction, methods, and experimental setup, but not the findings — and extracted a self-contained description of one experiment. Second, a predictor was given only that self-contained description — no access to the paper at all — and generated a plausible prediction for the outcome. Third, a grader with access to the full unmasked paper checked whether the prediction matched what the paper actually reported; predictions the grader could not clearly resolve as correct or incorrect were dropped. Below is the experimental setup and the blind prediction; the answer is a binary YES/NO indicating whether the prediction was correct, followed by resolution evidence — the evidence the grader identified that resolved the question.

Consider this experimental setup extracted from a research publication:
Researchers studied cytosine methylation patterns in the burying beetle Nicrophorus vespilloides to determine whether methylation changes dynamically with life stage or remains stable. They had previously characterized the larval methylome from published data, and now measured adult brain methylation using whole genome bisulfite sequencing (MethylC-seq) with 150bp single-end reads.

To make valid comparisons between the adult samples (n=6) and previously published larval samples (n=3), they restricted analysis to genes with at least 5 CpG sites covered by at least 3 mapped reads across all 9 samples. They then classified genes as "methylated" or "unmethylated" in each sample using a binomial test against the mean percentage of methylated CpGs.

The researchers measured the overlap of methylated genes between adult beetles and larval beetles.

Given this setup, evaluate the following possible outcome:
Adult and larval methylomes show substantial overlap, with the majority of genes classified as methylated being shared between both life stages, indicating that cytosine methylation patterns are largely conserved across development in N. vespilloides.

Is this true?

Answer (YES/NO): YES